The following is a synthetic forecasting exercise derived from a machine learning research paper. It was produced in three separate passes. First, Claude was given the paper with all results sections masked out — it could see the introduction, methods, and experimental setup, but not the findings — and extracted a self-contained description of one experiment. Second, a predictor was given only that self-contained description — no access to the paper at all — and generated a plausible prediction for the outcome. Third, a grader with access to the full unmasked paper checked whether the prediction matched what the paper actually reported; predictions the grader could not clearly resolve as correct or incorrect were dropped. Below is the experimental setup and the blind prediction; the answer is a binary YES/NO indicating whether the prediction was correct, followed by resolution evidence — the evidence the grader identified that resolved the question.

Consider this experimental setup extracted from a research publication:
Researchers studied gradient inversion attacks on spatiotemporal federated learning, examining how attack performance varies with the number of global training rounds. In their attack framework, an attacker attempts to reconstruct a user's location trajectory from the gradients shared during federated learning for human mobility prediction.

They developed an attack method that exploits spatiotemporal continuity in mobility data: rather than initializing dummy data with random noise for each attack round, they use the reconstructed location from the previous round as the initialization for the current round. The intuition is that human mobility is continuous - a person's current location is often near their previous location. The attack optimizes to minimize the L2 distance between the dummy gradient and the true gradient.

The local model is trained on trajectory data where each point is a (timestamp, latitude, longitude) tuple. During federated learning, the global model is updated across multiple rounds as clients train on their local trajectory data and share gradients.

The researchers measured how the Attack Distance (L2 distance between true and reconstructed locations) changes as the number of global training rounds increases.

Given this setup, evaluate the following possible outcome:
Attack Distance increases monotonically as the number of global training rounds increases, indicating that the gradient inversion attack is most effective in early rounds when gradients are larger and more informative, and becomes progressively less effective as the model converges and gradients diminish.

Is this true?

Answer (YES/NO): YES